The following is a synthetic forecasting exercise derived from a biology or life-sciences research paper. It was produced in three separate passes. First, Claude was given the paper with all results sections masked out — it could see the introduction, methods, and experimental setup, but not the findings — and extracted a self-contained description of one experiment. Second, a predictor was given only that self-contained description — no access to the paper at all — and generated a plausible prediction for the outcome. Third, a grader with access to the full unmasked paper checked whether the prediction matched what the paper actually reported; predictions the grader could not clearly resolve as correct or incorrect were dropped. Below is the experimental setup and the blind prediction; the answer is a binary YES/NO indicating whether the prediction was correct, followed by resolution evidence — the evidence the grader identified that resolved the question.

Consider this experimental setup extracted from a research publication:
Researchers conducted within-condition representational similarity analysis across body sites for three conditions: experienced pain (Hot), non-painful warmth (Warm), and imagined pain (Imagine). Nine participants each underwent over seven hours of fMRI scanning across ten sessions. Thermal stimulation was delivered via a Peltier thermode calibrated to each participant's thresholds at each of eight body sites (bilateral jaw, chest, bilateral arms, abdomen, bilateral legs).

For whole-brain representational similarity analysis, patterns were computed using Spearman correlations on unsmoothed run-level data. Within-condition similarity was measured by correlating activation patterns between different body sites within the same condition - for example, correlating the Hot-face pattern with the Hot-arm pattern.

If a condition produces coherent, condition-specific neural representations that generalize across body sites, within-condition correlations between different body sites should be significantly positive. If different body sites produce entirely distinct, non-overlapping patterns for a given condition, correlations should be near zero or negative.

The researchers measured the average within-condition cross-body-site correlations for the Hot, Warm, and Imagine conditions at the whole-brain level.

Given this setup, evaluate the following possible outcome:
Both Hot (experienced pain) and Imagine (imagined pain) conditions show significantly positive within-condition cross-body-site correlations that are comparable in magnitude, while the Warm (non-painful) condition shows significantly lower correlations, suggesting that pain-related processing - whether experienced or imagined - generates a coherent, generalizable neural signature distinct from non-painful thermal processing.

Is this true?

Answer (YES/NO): YES